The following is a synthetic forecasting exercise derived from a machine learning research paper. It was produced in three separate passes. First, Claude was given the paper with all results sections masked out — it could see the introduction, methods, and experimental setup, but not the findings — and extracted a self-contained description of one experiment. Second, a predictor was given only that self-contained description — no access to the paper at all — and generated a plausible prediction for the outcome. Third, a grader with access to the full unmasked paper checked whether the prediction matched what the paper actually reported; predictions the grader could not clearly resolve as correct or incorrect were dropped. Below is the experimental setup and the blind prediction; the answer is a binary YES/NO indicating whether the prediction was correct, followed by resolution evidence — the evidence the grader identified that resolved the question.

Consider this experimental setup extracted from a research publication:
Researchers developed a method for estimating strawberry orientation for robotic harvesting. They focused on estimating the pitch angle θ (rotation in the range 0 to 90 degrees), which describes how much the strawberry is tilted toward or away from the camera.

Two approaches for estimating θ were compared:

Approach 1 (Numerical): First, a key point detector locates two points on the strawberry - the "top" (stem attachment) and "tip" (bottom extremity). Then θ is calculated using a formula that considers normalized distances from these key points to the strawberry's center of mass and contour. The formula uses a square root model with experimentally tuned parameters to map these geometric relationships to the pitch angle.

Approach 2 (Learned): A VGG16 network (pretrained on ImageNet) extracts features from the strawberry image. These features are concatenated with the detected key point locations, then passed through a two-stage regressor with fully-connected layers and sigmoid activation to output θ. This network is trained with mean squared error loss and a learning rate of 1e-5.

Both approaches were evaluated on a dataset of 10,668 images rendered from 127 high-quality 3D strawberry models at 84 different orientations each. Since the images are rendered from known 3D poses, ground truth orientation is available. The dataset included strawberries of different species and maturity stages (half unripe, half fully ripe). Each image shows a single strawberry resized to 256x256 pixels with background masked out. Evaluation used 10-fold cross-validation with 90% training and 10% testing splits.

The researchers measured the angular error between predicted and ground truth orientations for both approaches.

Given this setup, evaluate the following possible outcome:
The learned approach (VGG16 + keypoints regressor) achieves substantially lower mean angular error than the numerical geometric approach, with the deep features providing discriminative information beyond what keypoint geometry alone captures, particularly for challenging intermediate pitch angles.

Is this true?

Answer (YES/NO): YES